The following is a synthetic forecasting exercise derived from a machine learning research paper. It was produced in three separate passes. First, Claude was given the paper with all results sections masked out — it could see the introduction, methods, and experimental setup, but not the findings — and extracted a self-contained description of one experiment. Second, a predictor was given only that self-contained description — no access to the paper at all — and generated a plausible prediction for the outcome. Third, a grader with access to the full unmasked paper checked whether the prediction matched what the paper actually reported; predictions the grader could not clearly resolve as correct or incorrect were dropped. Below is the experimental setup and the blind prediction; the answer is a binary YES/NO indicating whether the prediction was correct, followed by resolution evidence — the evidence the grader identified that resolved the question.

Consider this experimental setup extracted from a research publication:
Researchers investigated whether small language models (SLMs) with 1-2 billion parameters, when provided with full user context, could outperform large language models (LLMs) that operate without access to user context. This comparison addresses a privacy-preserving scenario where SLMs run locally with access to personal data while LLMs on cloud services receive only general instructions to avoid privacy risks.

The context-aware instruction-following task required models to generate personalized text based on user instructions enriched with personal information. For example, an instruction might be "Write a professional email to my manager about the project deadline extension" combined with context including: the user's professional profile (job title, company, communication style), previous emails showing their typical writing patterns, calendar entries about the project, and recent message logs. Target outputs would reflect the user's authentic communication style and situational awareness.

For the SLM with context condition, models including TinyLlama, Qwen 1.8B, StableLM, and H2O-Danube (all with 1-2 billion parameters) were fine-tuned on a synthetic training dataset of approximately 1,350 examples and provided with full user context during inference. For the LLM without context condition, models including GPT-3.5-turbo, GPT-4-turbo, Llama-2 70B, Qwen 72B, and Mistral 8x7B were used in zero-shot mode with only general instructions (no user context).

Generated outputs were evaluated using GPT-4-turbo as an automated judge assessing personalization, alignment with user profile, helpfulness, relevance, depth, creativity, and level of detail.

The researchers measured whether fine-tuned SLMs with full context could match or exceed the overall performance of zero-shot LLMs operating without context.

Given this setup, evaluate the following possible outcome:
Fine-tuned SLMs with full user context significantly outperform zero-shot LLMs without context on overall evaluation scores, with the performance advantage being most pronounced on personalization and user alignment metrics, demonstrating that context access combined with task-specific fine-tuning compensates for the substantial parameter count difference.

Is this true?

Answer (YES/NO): NO